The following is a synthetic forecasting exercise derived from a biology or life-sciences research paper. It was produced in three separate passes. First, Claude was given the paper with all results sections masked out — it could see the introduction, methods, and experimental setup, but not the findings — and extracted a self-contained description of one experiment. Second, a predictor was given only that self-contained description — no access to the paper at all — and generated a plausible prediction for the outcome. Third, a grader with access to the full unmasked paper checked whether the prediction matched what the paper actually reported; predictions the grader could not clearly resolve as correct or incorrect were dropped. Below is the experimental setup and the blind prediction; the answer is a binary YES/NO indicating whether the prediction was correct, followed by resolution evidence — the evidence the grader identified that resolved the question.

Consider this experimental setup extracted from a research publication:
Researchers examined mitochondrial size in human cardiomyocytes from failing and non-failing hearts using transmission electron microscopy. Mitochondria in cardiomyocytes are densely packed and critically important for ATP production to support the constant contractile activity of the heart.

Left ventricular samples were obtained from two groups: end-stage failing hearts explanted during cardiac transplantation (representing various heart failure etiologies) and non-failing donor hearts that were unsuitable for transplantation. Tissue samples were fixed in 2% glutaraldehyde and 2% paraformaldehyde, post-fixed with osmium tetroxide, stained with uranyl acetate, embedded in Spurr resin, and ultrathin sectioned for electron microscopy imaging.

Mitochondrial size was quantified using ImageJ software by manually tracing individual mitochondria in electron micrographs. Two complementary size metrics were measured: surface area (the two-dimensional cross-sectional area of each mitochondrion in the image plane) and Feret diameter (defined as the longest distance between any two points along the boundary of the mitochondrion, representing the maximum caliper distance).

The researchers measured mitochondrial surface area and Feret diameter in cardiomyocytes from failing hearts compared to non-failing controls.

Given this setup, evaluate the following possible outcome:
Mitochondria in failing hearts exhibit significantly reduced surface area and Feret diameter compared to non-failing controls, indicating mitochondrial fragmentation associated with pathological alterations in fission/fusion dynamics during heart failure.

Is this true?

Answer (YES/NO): NO